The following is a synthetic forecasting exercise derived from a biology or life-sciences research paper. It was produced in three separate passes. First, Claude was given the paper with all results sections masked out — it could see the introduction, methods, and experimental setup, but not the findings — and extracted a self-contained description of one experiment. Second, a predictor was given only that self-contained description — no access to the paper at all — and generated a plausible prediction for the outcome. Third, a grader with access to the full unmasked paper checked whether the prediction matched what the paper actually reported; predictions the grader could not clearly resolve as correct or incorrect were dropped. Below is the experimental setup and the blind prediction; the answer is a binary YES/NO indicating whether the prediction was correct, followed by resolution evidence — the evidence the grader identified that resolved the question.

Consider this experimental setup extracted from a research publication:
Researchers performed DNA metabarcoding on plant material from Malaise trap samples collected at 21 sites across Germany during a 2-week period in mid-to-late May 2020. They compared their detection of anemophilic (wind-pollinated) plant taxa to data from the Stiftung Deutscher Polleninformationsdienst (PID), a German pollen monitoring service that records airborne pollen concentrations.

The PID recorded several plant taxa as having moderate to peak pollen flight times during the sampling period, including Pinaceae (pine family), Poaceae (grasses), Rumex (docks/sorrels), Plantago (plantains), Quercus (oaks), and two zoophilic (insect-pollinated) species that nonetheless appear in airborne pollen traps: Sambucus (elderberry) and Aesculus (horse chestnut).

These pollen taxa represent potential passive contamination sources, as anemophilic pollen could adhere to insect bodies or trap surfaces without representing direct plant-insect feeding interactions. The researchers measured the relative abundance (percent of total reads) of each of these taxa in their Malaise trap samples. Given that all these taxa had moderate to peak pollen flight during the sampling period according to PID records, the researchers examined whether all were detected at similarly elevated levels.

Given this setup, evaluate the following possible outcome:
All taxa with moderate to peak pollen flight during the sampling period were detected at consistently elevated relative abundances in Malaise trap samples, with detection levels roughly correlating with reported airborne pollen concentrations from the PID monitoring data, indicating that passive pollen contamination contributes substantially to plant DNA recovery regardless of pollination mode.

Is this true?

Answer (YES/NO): NO